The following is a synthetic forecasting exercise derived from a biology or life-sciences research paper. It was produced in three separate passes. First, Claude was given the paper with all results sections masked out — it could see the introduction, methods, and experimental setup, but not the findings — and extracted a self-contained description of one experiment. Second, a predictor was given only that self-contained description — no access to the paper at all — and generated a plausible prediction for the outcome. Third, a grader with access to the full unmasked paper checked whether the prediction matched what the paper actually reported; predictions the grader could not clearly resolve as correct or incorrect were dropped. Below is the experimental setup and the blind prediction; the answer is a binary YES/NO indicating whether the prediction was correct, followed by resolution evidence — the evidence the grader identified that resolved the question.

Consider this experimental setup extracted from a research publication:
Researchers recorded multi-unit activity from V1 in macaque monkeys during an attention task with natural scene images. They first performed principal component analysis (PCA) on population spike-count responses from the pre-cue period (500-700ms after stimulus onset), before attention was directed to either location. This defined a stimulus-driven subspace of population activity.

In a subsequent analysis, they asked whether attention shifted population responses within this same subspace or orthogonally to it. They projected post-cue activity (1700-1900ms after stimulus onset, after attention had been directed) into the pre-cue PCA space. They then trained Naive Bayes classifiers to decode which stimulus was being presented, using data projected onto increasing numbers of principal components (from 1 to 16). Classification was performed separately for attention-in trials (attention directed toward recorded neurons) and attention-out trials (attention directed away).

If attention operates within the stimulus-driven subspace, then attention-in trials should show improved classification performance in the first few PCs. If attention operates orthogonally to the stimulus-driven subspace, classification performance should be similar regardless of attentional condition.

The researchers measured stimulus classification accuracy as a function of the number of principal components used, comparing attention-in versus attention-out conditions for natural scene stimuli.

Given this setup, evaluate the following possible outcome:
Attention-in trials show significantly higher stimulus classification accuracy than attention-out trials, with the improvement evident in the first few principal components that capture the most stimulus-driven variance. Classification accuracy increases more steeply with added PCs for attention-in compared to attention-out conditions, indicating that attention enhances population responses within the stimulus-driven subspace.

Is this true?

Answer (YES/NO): YES